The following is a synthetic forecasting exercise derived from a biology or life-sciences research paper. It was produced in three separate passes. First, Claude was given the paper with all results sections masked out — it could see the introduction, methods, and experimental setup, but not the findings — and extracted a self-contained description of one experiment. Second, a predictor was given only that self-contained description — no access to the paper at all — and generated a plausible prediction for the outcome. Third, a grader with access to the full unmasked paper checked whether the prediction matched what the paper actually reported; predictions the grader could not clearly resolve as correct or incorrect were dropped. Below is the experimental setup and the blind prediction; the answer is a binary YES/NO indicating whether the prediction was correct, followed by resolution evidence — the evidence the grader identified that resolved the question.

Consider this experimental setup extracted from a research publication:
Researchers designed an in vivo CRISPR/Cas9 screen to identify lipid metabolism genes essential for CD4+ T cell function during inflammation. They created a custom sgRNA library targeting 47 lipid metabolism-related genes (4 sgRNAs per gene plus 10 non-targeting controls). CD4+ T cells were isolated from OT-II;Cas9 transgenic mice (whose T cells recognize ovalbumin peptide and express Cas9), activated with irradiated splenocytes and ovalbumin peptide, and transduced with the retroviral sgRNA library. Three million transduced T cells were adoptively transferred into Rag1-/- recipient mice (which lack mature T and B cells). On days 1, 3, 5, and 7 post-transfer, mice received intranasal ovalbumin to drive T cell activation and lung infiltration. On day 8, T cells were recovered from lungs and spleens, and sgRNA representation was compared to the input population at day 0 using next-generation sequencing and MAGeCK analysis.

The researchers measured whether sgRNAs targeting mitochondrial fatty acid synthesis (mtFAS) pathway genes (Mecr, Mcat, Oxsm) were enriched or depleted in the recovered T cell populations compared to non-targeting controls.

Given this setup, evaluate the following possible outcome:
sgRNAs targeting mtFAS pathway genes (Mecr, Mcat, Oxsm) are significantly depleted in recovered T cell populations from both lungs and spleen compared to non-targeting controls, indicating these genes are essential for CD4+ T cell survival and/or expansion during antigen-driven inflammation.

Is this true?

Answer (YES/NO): NO